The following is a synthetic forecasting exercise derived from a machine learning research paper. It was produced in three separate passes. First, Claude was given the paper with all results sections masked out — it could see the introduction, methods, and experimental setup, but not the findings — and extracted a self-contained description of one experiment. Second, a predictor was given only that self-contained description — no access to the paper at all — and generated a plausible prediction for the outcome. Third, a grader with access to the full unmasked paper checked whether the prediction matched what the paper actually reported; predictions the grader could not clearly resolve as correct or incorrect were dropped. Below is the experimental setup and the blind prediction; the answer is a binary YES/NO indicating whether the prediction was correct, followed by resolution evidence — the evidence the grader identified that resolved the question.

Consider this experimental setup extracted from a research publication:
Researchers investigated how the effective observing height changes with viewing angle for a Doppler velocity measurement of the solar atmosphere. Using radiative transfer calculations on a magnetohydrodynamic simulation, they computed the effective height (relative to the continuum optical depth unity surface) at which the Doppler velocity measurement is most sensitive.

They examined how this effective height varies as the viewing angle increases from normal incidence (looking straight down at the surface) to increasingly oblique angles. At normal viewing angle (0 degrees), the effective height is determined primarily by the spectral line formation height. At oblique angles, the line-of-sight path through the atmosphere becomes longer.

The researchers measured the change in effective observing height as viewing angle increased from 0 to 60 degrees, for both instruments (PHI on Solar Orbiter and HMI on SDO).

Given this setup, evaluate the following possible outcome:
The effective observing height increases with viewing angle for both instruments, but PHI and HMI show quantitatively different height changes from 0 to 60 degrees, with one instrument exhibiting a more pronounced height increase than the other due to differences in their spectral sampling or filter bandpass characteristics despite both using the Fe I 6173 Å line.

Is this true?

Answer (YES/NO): NO